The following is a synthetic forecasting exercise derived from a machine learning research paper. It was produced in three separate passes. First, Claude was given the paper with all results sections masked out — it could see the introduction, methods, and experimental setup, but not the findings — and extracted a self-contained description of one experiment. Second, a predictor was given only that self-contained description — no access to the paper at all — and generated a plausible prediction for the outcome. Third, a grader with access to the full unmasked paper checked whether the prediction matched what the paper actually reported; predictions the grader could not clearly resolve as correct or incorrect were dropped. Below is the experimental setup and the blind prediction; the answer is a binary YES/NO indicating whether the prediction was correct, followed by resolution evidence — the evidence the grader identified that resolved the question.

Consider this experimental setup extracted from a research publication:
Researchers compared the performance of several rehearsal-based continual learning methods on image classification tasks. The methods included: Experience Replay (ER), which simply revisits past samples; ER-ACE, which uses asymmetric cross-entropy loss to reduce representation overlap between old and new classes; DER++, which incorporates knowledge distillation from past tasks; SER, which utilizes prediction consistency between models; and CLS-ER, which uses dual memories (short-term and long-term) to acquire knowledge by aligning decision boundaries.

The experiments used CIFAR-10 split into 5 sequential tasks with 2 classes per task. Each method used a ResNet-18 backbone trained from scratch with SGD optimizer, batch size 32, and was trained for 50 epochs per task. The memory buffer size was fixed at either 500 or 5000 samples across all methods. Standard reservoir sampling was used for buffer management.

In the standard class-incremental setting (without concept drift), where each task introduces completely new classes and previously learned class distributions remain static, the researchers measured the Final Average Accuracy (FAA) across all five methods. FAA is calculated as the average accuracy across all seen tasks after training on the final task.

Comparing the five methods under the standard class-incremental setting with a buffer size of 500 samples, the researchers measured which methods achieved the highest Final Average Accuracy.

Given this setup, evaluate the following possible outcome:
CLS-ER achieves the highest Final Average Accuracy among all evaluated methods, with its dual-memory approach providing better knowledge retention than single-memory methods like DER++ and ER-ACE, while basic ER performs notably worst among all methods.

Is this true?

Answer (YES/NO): NO